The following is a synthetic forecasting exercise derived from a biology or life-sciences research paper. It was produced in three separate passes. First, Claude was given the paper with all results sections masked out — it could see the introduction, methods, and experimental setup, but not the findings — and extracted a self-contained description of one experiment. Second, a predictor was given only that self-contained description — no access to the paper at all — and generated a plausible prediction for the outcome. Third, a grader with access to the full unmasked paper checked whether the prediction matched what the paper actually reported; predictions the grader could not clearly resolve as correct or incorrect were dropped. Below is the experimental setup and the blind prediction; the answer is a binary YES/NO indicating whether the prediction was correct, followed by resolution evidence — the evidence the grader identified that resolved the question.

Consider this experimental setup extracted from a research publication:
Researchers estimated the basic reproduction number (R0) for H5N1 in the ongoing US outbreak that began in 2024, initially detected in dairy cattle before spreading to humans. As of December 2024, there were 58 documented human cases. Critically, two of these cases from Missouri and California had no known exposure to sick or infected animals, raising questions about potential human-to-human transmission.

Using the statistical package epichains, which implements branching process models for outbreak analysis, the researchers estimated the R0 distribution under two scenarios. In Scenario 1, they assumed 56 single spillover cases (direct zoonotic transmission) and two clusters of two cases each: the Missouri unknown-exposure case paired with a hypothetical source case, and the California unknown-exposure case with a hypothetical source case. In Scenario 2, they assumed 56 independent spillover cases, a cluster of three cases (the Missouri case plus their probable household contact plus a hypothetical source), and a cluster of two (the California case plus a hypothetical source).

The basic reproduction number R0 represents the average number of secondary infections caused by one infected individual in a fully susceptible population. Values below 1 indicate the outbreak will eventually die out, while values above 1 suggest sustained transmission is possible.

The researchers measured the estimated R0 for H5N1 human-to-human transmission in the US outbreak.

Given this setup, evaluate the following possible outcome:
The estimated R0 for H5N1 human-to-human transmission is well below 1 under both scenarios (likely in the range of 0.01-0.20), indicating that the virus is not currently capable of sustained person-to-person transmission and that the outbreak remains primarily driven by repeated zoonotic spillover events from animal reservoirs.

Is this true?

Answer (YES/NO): YES